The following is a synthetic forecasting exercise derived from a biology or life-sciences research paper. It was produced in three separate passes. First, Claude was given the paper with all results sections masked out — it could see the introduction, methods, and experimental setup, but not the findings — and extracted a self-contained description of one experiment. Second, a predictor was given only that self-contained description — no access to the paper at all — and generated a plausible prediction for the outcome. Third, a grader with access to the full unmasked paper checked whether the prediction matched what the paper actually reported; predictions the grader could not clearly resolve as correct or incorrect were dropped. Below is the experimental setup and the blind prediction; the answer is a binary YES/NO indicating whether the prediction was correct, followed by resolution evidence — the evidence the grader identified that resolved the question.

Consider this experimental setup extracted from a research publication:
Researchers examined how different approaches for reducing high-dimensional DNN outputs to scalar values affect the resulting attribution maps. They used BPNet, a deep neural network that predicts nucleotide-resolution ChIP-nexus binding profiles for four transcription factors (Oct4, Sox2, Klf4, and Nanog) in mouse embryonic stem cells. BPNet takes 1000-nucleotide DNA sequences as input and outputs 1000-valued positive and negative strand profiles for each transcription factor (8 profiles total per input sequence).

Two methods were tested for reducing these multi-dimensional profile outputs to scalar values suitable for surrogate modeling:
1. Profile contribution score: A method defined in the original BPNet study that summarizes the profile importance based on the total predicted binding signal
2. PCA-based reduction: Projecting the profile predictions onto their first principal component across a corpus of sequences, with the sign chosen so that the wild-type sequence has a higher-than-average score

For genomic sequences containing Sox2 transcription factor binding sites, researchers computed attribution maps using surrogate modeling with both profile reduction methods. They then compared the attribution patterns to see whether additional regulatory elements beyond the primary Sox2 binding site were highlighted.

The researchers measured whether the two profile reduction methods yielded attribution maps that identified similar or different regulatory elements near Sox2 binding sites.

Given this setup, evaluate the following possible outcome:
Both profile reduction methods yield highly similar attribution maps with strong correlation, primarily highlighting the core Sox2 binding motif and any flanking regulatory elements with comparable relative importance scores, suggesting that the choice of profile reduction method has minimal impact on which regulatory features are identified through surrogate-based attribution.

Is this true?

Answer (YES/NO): NO